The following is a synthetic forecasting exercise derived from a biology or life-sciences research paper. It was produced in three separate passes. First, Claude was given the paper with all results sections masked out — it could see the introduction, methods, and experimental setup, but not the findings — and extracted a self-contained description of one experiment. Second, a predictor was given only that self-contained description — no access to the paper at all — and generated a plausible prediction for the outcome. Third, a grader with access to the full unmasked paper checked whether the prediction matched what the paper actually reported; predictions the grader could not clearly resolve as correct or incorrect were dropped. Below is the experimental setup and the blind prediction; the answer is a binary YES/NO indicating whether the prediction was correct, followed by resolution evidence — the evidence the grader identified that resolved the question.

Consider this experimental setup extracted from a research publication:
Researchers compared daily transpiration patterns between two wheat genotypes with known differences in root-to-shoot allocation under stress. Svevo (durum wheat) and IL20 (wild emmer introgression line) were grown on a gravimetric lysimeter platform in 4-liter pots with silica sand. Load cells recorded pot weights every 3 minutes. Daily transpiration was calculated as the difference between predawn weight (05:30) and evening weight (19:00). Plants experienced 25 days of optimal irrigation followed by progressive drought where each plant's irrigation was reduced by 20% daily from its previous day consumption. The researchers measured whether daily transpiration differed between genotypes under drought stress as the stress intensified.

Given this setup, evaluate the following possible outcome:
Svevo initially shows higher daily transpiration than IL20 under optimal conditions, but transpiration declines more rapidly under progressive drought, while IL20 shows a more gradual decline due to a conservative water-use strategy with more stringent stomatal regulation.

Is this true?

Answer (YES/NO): NO